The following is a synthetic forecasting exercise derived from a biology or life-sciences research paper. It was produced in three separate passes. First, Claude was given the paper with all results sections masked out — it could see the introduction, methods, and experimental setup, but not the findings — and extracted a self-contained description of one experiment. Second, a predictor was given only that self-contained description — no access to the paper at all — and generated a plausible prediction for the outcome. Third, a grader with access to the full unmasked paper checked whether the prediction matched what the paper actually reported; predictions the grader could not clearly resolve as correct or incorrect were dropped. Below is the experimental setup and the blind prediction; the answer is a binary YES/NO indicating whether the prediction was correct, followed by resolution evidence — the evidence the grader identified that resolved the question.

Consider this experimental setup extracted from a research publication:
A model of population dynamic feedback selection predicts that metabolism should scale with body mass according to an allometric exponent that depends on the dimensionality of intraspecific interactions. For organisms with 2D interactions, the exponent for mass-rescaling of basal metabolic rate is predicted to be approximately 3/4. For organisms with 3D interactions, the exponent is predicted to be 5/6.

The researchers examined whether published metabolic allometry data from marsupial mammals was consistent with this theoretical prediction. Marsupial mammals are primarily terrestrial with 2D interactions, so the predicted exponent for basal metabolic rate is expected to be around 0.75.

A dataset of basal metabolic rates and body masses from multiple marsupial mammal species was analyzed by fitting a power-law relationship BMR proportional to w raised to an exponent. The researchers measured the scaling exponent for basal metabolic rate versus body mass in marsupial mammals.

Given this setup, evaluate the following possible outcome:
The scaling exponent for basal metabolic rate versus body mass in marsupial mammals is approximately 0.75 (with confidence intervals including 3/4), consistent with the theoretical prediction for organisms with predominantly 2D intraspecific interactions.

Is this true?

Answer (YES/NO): YES